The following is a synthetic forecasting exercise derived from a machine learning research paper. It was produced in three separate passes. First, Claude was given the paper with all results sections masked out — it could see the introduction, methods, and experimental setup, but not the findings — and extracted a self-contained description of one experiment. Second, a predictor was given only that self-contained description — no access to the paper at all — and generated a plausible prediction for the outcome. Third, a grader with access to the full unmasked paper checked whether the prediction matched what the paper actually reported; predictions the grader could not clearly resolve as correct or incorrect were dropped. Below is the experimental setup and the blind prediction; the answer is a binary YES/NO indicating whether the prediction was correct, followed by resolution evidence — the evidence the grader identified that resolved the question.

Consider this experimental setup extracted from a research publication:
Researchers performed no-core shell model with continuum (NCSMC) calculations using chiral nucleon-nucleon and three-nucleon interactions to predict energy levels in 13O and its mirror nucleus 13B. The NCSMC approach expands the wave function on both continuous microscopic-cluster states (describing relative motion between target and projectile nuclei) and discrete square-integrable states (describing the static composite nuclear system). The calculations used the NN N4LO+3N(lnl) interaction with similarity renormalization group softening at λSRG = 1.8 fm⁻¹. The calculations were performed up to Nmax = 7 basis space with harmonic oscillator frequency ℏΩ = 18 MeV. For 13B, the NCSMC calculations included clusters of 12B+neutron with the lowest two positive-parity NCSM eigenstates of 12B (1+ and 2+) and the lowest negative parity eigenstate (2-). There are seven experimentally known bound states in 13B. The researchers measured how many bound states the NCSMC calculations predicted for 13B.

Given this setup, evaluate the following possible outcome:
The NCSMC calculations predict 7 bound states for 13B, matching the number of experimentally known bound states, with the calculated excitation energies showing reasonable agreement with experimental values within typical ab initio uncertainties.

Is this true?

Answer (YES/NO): NO